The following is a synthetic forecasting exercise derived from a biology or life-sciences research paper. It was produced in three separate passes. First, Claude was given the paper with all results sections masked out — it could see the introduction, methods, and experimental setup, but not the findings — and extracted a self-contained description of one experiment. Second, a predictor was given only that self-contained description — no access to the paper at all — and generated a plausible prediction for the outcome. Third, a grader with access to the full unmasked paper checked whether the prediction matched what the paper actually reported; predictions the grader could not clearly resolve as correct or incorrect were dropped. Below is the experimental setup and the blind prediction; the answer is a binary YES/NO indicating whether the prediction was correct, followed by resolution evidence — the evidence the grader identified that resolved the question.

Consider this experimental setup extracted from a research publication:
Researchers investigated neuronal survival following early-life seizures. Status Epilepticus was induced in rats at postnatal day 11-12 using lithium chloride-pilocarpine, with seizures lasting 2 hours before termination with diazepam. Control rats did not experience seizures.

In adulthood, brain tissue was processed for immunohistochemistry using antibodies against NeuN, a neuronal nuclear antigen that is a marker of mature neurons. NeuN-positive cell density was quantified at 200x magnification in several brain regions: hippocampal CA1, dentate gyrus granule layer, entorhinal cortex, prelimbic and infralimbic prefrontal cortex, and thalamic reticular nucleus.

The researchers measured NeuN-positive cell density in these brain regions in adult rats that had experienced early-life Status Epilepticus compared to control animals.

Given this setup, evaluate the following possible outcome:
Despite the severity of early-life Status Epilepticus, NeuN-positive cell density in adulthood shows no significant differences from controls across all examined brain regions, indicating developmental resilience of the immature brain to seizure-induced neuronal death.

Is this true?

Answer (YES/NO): YES